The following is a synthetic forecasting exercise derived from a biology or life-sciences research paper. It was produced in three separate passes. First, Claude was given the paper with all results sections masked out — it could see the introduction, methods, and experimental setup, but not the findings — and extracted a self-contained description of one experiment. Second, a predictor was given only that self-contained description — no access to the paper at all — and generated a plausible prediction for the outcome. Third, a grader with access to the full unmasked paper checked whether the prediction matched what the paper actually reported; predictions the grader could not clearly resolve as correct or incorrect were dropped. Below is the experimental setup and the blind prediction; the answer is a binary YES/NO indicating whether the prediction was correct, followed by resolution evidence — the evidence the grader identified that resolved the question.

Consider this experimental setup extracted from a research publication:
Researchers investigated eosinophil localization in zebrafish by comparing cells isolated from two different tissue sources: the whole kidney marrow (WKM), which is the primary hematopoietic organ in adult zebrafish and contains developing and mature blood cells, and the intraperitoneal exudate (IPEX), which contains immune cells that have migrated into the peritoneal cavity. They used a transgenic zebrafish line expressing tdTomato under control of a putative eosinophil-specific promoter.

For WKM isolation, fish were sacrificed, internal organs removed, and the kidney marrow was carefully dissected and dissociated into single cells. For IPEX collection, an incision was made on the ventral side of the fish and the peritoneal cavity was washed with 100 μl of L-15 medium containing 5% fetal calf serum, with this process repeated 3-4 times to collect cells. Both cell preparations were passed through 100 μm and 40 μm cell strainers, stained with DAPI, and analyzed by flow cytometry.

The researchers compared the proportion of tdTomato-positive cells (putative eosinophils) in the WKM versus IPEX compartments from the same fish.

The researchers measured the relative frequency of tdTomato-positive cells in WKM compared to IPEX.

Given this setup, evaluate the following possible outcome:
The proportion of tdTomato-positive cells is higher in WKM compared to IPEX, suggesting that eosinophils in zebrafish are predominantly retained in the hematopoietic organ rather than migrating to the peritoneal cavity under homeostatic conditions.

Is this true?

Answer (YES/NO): NO